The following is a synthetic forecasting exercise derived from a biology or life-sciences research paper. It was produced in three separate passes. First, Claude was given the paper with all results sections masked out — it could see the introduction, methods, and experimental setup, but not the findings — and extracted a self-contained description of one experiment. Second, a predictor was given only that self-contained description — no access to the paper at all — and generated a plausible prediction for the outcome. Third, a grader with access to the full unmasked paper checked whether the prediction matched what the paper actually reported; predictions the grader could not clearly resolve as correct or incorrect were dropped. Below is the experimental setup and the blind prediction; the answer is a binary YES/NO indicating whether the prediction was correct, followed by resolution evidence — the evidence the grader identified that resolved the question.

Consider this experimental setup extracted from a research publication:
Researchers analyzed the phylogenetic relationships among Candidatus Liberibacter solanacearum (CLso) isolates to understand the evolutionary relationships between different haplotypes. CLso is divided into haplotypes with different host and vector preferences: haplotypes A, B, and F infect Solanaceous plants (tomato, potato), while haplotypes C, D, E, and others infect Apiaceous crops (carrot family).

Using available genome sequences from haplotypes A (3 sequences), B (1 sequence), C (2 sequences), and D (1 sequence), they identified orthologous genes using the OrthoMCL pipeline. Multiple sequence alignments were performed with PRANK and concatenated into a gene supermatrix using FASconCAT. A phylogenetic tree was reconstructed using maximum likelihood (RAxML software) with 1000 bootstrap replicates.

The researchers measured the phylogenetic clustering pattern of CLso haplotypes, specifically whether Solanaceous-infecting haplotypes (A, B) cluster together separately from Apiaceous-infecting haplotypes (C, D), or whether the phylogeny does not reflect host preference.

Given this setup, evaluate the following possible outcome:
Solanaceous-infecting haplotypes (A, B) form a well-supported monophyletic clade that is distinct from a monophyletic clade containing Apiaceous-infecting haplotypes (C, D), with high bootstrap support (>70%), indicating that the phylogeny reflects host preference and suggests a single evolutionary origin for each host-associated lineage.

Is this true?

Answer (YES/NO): NO